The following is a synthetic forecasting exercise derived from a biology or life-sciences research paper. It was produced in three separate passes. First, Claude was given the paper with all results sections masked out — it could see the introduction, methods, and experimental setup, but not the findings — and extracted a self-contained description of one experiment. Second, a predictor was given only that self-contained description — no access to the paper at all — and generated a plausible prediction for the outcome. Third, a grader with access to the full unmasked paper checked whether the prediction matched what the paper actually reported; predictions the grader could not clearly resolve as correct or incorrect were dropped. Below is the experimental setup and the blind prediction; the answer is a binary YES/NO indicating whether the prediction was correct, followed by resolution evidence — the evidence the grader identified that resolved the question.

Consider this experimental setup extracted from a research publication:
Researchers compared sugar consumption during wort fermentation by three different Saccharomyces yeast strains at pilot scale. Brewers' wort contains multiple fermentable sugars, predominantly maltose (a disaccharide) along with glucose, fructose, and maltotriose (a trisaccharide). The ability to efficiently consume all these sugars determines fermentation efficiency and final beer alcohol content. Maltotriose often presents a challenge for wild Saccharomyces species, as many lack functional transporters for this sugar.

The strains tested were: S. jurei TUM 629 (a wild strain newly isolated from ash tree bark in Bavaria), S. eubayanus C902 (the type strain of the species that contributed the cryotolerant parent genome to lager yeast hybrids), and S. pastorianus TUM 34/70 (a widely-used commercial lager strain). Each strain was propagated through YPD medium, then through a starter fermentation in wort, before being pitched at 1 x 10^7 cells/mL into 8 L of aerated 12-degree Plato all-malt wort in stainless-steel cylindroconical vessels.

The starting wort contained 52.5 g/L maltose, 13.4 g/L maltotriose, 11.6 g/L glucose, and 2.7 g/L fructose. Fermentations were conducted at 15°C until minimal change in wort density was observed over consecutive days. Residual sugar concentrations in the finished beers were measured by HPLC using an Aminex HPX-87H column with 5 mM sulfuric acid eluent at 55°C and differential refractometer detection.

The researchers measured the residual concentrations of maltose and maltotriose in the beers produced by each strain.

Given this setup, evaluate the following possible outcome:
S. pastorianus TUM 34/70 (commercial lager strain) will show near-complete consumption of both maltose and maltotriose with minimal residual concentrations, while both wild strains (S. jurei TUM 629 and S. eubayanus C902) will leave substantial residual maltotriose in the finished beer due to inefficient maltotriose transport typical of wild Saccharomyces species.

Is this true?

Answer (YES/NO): NO